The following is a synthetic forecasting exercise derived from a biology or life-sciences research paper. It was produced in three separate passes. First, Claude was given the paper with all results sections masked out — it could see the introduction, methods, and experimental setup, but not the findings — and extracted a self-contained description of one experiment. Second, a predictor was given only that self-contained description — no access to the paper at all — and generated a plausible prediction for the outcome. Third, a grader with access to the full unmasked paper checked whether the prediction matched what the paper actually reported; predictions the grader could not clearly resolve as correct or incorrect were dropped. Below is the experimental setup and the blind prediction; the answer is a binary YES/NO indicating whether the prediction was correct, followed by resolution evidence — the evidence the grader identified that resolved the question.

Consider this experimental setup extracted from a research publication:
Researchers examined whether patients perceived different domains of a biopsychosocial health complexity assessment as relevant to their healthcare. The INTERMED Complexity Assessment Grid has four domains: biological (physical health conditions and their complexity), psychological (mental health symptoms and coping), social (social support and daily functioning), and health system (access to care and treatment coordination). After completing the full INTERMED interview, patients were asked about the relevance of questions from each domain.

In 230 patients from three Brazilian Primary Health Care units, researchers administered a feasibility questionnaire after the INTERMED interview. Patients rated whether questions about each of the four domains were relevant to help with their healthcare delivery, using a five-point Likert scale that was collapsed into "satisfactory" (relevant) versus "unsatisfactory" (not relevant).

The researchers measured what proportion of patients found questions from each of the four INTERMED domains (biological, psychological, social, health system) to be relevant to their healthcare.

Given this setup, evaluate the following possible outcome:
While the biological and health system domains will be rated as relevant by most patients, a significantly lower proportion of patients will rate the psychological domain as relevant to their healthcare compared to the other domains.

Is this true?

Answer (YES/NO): NO